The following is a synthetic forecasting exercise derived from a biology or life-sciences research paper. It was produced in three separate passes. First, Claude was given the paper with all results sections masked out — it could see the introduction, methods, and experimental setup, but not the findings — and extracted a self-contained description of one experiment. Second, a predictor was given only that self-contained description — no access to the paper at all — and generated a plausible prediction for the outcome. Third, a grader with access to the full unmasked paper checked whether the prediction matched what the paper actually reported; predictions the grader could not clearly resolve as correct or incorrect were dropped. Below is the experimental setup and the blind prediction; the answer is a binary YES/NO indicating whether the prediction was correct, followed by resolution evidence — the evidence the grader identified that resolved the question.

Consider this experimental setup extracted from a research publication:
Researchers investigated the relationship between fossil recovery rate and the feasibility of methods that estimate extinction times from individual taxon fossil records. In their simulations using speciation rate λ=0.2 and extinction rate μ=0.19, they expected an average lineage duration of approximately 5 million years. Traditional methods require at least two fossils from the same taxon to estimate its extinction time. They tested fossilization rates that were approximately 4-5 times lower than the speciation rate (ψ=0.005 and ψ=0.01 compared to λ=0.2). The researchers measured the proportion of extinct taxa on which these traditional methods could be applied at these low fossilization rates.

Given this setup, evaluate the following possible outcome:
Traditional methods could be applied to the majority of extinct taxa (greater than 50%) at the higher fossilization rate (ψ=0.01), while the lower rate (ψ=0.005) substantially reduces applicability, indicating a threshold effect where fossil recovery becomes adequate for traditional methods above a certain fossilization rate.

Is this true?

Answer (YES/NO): NO